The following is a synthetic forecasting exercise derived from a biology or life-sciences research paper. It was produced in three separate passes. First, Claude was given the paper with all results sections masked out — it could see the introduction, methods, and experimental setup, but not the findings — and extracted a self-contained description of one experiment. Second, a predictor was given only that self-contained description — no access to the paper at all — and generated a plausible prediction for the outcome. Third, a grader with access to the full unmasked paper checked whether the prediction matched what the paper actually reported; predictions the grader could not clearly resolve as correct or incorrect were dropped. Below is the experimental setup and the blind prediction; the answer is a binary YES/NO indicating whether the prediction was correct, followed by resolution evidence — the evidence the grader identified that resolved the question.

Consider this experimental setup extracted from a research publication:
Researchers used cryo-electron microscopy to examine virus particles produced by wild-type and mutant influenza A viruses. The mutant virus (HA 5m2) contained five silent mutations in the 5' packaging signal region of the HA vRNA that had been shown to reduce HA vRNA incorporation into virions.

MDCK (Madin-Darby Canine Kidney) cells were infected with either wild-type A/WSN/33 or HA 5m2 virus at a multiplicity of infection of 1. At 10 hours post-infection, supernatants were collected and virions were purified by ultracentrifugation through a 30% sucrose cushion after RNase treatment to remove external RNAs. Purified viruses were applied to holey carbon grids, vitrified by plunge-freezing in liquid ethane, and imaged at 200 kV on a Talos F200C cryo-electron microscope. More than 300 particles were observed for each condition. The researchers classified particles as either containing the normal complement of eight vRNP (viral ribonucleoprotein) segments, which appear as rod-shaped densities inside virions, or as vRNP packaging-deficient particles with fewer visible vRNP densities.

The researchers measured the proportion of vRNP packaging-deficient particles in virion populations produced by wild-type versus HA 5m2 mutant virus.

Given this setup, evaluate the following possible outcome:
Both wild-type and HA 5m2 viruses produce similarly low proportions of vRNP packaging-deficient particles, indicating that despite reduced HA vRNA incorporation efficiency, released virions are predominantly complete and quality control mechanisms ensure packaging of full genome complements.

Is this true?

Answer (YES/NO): NO